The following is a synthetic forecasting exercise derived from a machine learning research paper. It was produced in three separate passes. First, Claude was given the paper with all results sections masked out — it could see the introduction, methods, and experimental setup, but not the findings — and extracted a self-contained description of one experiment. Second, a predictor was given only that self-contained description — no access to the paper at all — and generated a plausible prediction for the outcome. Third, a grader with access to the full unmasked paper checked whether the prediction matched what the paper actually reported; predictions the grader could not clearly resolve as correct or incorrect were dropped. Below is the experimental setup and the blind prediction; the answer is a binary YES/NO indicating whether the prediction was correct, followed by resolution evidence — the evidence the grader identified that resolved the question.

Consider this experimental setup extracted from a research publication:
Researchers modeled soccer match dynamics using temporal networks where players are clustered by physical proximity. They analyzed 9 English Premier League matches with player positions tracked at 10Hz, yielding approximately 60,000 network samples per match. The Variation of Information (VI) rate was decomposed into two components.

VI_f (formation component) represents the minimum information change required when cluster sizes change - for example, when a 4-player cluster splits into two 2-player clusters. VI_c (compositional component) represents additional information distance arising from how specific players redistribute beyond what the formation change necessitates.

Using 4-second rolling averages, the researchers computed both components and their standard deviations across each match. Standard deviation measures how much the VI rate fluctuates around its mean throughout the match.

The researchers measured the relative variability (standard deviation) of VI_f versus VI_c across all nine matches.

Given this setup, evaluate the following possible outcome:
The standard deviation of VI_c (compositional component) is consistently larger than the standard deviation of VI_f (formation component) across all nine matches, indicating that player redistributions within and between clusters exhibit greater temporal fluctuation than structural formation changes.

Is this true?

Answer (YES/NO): NO